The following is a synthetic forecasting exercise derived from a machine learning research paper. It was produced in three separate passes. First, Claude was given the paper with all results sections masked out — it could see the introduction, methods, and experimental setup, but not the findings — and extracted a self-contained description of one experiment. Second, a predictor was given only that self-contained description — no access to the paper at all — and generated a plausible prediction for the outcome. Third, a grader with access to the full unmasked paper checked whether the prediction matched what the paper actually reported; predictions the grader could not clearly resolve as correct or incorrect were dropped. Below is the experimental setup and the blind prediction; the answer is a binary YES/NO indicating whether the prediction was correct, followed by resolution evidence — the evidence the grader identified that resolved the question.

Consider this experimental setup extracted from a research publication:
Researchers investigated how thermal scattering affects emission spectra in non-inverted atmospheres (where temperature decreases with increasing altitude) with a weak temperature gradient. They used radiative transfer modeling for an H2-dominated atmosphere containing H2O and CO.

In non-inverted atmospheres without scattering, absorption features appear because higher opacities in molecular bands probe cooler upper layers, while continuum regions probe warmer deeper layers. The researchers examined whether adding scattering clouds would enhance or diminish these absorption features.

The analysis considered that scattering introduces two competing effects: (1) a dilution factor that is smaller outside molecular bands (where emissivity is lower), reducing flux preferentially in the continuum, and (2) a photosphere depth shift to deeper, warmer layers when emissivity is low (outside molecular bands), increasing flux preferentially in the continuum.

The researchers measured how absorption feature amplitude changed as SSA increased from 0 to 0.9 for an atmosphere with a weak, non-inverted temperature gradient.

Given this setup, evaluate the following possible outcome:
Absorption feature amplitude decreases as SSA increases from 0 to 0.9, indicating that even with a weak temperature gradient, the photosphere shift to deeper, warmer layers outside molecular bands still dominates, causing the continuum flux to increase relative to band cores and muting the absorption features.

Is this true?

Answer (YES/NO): NO